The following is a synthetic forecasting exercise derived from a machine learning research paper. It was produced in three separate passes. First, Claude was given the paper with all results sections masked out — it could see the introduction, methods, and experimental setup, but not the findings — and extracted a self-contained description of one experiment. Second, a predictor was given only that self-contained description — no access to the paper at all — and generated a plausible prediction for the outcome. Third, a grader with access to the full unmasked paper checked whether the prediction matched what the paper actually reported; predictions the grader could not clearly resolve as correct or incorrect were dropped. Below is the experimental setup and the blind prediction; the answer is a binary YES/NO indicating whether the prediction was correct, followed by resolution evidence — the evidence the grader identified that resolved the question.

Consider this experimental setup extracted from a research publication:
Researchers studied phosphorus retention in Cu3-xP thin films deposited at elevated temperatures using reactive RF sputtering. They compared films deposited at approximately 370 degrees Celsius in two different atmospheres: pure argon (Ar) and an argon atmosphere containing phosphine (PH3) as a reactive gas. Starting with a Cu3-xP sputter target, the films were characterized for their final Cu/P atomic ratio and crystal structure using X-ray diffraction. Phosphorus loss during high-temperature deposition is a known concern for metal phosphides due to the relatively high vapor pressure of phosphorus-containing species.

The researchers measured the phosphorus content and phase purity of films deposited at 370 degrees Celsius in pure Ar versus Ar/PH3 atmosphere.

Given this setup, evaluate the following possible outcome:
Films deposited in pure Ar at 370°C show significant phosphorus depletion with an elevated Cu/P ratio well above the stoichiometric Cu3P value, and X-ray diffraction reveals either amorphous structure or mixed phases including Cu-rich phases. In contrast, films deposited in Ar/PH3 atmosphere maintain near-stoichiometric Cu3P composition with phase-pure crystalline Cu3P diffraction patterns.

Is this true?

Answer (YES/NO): YES